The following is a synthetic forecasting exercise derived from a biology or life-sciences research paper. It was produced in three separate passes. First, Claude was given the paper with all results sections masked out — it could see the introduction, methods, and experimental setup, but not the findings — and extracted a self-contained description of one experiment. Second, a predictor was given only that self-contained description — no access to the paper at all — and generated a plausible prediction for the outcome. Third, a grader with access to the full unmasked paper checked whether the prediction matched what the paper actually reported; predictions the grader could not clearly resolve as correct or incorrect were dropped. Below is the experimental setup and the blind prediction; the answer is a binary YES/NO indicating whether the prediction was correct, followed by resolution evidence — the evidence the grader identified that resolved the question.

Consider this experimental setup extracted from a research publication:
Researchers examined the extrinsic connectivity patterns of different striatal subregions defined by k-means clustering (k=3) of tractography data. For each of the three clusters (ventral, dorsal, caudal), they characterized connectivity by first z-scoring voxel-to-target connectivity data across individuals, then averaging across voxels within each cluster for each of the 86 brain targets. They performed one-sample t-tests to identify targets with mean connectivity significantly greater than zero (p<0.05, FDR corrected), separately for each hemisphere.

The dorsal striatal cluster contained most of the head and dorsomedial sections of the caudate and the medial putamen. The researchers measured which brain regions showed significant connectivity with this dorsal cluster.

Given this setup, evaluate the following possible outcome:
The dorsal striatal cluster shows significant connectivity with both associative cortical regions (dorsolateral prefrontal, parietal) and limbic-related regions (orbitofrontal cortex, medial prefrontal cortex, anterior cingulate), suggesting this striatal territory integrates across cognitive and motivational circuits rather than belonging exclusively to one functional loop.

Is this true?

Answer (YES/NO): NO